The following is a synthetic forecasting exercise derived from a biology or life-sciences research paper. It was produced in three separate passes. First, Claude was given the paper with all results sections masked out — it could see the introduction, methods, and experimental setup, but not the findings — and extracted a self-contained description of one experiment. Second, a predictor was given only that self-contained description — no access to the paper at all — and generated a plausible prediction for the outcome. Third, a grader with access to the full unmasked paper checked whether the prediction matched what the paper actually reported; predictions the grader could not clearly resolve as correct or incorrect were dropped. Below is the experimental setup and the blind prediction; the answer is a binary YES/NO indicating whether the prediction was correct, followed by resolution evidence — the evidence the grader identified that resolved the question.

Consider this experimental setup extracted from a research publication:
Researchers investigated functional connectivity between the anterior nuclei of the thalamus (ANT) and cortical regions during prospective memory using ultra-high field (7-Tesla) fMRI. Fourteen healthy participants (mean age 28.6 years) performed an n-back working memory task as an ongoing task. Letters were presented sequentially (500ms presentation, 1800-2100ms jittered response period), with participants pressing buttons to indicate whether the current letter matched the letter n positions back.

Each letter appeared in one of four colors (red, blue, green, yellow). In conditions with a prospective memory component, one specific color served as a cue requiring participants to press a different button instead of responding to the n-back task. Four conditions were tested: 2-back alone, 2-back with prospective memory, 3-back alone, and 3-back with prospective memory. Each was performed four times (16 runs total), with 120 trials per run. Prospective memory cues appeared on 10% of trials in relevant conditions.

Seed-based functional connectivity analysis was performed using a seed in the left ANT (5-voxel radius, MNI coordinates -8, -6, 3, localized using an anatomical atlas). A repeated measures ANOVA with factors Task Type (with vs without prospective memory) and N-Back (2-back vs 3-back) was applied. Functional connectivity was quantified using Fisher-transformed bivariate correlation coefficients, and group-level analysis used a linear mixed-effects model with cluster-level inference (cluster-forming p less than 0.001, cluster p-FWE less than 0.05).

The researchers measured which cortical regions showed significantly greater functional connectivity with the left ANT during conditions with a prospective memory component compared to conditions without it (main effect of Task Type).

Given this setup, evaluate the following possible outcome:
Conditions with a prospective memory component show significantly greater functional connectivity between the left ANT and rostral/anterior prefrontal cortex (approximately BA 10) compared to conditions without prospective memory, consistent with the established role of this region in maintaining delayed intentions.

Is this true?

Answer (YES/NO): NO